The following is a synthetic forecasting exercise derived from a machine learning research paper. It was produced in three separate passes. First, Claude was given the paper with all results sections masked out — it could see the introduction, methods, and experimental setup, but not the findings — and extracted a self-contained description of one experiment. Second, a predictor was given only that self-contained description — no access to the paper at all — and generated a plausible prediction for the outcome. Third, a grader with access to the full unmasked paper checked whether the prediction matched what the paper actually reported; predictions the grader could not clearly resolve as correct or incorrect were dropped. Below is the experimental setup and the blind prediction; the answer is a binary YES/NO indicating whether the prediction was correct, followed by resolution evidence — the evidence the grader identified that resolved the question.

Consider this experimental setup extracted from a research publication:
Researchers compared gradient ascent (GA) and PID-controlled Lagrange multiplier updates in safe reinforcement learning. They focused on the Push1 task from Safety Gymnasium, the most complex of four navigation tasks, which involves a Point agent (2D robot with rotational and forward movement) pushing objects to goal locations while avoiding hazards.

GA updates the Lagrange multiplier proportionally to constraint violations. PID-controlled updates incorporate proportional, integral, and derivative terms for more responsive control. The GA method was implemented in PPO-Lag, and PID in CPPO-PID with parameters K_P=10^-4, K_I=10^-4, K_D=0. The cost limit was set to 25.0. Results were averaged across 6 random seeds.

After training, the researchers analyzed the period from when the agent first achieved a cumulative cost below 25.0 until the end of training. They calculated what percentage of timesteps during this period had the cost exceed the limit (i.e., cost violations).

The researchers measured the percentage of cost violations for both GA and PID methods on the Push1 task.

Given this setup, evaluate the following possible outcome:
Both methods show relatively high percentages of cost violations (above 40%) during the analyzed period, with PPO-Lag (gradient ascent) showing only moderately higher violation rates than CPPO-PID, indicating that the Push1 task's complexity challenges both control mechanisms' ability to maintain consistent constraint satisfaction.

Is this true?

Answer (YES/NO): NO